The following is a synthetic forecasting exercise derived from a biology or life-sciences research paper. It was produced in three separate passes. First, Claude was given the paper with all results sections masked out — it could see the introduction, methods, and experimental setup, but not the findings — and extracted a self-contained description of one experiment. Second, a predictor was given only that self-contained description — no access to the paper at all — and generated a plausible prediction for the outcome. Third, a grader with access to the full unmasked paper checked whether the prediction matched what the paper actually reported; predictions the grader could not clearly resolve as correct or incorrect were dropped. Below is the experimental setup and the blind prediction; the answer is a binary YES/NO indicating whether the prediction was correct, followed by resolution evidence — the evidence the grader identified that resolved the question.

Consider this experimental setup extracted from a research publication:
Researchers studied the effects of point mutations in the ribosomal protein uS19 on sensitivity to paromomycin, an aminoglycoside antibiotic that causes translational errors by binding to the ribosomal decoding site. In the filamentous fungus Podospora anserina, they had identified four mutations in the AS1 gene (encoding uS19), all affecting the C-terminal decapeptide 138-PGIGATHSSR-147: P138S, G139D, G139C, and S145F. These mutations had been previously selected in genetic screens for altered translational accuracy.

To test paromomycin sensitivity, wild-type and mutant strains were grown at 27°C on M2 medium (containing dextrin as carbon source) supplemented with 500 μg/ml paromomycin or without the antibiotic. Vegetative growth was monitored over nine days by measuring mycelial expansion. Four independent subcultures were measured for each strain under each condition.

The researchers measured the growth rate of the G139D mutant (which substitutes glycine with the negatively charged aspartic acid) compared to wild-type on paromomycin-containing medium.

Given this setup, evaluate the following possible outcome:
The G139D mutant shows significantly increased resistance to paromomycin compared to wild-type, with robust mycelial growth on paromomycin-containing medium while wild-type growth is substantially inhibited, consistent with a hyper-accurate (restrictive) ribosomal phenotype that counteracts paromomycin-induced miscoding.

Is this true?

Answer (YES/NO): NO